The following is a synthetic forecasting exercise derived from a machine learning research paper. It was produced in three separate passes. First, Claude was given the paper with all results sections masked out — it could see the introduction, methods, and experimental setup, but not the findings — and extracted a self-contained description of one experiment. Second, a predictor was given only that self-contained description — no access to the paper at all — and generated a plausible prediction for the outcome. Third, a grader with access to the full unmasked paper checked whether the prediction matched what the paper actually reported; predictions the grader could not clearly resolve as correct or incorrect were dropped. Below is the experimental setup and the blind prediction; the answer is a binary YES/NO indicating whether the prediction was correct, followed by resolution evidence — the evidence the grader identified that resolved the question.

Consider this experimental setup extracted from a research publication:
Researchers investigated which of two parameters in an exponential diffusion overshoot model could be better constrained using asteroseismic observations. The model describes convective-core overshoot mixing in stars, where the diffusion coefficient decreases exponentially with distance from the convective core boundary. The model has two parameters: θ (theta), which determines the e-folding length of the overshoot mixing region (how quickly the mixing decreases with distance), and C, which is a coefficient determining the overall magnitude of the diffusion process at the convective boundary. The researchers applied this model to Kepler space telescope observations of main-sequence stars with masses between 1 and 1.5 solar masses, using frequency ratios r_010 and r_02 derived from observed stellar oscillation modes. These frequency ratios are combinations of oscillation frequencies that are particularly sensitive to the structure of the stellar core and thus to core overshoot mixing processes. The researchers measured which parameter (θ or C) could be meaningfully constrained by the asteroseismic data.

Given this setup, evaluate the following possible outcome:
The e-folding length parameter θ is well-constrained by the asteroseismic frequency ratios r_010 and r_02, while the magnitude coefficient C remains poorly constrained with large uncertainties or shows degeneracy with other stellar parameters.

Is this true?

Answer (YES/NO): YES